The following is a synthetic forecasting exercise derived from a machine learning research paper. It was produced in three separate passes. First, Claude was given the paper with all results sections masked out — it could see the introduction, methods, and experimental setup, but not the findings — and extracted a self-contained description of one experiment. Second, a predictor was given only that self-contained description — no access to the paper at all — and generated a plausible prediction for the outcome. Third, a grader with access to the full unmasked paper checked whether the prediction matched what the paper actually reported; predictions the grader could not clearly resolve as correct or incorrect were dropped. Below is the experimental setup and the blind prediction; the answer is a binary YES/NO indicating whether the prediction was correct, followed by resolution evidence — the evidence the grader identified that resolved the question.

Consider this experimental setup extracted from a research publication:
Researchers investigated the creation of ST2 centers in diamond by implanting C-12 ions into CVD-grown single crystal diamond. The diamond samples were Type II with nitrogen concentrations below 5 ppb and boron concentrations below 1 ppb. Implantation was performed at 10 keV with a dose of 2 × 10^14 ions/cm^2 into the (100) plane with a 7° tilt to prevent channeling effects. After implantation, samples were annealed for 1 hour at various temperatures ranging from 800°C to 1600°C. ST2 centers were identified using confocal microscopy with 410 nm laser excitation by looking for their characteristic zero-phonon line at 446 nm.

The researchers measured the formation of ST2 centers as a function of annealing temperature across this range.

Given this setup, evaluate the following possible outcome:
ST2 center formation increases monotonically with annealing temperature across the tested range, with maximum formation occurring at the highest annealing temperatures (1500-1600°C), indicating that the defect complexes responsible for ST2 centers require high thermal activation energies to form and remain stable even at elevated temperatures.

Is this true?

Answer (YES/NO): NO